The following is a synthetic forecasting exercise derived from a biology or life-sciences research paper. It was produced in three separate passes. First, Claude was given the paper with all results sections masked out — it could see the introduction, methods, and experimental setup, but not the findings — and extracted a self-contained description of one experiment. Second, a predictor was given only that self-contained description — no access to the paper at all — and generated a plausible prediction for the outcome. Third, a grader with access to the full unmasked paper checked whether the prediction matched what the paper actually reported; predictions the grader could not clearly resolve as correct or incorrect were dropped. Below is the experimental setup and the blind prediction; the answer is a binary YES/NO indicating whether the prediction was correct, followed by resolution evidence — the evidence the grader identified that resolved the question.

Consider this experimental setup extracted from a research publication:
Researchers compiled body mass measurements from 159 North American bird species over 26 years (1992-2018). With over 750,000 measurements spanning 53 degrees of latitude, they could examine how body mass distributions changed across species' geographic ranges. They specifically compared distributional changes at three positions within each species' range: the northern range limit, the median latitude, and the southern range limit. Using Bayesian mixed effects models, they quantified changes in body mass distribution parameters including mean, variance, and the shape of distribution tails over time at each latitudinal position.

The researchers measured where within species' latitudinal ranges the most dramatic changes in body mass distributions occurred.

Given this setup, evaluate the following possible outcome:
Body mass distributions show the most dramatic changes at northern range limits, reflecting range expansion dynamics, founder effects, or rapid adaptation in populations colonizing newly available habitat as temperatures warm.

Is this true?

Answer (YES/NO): NO